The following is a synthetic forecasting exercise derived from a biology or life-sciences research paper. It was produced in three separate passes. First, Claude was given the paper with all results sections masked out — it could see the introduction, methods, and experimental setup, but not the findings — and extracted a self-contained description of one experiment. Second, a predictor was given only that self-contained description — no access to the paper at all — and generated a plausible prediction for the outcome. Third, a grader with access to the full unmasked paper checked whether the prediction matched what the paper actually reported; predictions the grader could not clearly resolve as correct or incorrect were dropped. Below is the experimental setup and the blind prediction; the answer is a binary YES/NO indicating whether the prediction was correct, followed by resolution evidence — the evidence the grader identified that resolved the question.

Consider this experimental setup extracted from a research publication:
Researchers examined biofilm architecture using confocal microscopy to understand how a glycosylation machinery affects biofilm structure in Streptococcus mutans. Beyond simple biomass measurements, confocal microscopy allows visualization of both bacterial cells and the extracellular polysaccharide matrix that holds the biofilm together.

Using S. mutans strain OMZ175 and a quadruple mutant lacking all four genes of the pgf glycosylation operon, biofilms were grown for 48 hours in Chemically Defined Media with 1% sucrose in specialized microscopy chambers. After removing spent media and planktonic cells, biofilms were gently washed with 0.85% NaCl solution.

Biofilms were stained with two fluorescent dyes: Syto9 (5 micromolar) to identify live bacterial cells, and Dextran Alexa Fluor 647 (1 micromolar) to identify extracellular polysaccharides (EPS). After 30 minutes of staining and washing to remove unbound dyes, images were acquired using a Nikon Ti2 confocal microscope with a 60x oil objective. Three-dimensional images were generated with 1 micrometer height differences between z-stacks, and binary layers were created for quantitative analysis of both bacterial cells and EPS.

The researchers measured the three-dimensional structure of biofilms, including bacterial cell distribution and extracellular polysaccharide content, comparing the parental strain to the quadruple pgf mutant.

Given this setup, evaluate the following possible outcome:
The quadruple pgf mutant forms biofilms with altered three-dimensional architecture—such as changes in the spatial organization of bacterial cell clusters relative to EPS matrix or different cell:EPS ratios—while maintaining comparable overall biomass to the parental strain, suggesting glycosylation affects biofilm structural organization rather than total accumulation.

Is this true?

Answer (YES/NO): NO